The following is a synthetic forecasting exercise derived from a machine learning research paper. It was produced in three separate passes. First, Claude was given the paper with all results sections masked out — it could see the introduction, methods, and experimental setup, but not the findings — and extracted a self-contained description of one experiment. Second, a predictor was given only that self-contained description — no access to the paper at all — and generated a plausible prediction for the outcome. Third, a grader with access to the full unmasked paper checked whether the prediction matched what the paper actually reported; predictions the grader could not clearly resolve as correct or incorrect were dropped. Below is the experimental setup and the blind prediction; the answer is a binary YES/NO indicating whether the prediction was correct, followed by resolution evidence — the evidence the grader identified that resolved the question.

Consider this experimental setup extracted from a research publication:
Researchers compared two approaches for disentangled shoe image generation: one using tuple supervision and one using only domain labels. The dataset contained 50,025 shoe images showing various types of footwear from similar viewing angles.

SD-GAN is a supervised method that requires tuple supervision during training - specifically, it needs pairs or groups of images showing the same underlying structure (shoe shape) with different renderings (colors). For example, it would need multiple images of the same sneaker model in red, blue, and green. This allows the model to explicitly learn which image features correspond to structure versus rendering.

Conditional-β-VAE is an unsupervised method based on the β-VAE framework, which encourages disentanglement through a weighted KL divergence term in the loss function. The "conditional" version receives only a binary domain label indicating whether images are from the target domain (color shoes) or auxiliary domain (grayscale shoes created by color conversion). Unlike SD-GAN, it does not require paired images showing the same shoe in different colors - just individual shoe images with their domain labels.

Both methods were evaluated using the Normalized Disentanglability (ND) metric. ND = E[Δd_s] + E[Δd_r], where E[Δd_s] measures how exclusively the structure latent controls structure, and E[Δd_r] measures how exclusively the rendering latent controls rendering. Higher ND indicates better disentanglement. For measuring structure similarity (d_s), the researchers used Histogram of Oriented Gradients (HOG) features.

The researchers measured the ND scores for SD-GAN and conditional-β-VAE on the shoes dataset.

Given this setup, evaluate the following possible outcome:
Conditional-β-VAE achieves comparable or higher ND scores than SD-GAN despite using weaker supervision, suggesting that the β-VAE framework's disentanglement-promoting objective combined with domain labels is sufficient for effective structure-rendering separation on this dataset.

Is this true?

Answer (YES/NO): YES